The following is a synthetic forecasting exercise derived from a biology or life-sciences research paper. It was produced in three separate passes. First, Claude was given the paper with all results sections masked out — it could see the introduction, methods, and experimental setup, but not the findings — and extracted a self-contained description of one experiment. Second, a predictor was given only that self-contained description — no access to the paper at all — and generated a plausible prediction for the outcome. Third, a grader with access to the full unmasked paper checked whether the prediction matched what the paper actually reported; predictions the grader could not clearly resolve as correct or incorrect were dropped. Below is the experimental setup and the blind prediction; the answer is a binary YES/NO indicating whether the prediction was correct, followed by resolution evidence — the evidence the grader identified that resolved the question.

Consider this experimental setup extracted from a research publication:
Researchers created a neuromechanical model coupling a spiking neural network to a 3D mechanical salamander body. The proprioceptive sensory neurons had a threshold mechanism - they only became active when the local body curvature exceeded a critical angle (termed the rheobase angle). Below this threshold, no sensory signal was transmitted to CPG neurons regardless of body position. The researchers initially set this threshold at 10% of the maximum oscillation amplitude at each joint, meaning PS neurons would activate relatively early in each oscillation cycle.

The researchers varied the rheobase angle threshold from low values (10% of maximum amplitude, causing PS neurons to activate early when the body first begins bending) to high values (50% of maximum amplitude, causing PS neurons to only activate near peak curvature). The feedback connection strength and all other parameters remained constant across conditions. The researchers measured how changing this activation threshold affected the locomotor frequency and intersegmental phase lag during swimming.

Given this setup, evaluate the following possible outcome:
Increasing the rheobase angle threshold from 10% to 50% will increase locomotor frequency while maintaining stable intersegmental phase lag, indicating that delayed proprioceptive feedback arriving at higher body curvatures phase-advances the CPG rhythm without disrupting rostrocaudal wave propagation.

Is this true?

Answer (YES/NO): NO